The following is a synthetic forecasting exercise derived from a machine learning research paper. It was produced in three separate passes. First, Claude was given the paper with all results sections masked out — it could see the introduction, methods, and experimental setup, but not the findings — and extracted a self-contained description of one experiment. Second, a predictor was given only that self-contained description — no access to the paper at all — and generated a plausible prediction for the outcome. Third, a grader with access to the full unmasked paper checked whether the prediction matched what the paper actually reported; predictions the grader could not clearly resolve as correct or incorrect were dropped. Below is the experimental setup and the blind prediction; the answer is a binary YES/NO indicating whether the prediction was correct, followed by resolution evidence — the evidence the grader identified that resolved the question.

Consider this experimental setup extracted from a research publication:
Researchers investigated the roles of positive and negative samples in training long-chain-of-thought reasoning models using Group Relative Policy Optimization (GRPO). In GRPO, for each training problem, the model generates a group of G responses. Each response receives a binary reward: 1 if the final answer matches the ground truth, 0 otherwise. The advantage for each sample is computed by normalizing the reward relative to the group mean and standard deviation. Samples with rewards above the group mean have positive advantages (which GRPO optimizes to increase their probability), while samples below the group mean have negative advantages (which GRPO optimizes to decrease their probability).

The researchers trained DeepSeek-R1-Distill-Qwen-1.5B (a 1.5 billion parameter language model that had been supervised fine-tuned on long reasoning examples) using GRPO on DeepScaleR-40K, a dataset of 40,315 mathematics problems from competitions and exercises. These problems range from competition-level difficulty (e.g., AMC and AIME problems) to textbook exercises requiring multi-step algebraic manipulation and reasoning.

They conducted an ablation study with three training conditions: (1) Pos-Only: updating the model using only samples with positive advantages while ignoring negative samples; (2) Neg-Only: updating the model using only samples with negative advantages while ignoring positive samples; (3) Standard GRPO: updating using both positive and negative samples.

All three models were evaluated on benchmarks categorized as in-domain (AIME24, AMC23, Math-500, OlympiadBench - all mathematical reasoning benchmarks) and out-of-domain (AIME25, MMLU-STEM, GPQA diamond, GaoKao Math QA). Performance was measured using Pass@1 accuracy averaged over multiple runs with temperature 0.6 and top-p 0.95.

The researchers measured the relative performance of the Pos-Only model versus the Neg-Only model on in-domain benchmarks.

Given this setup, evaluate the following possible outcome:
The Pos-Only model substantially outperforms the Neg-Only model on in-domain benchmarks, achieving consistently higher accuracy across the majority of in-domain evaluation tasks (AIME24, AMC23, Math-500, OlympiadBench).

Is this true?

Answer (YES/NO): NO